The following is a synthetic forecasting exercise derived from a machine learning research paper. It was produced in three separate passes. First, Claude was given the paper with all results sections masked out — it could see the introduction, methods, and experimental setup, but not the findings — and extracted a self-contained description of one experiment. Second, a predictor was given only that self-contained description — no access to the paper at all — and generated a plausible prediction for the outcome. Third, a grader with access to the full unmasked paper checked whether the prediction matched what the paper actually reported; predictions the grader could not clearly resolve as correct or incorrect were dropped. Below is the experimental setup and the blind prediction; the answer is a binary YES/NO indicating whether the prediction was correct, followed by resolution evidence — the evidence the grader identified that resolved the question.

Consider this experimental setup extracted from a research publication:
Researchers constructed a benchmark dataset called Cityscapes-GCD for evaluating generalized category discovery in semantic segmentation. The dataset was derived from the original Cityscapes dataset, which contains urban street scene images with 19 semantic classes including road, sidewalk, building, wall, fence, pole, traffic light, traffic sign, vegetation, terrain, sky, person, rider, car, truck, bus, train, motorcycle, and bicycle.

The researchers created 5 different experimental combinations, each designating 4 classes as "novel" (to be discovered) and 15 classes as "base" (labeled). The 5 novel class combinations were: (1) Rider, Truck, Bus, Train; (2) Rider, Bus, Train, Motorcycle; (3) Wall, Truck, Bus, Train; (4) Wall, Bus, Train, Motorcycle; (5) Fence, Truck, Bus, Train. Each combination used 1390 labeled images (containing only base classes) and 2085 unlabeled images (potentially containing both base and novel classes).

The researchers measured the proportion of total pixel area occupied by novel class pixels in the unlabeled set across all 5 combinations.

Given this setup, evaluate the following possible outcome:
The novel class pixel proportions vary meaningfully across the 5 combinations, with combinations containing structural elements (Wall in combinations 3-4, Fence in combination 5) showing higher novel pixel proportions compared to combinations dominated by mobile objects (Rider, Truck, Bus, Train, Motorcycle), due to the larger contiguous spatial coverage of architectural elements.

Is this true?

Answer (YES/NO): YES